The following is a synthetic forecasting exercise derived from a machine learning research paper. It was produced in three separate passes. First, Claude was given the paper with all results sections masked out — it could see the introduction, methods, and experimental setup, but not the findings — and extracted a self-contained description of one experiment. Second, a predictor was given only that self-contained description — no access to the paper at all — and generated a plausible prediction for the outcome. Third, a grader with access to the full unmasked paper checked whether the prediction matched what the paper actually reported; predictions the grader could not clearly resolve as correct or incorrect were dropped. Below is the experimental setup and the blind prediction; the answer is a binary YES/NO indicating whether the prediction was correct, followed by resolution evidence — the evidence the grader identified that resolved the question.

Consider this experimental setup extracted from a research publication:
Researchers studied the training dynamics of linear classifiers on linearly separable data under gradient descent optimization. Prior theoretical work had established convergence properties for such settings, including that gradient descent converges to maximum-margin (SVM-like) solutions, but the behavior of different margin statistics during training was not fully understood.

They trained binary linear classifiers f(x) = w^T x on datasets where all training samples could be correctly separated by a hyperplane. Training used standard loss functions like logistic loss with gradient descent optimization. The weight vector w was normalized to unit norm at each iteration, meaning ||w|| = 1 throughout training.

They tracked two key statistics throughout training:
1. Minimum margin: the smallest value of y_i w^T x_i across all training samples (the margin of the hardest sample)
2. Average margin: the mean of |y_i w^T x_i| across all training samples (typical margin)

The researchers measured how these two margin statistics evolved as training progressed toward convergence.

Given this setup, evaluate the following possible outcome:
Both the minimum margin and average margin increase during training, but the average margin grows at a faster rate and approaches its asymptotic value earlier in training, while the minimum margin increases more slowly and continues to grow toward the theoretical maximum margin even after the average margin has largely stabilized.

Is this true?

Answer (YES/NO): NO